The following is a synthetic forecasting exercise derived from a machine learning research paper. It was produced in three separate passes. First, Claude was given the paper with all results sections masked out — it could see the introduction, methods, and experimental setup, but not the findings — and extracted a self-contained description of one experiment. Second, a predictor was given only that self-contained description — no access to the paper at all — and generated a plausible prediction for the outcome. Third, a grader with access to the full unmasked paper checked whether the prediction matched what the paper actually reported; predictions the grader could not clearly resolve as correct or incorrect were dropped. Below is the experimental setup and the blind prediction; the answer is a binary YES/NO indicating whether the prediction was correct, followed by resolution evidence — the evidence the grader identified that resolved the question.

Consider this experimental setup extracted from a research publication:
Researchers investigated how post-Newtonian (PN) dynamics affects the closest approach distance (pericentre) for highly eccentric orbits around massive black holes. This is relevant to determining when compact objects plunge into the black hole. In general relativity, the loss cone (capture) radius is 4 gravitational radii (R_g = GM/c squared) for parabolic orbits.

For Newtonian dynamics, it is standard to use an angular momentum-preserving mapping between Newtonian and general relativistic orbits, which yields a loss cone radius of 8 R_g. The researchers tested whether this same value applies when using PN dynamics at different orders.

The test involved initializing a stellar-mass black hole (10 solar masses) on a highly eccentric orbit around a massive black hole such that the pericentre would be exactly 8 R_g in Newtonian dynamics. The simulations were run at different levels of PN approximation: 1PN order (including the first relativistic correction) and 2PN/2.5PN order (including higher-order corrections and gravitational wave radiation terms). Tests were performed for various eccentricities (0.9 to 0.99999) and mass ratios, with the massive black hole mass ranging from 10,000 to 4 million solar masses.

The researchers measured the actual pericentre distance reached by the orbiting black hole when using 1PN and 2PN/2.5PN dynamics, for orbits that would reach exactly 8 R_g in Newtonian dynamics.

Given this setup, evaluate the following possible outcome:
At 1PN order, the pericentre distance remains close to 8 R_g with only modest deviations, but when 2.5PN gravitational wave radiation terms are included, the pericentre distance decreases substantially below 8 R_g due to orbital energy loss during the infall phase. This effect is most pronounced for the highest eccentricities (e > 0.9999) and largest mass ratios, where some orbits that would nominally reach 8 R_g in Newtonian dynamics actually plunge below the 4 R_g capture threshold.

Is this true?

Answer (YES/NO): NO